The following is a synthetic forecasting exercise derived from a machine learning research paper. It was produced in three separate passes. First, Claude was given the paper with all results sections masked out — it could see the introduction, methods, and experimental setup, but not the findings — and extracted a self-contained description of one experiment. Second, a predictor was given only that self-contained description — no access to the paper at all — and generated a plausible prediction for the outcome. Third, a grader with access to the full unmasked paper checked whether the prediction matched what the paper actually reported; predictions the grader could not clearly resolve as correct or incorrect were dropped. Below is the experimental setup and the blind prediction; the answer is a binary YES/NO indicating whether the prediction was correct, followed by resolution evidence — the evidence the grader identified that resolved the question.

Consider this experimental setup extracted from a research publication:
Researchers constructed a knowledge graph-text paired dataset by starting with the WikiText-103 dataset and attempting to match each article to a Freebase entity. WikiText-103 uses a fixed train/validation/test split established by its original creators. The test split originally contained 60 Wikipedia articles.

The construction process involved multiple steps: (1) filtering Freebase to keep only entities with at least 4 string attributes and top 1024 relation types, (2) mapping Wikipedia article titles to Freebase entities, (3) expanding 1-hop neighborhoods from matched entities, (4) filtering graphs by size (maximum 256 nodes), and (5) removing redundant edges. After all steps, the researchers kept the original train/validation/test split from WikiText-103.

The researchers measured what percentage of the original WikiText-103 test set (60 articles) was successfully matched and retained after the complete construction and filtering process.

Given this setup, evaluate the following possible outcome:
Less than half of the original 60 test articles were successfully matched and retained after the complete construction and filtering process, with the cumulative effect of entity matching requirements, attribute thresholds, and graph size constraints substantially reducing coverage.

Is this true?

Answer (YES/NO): NO